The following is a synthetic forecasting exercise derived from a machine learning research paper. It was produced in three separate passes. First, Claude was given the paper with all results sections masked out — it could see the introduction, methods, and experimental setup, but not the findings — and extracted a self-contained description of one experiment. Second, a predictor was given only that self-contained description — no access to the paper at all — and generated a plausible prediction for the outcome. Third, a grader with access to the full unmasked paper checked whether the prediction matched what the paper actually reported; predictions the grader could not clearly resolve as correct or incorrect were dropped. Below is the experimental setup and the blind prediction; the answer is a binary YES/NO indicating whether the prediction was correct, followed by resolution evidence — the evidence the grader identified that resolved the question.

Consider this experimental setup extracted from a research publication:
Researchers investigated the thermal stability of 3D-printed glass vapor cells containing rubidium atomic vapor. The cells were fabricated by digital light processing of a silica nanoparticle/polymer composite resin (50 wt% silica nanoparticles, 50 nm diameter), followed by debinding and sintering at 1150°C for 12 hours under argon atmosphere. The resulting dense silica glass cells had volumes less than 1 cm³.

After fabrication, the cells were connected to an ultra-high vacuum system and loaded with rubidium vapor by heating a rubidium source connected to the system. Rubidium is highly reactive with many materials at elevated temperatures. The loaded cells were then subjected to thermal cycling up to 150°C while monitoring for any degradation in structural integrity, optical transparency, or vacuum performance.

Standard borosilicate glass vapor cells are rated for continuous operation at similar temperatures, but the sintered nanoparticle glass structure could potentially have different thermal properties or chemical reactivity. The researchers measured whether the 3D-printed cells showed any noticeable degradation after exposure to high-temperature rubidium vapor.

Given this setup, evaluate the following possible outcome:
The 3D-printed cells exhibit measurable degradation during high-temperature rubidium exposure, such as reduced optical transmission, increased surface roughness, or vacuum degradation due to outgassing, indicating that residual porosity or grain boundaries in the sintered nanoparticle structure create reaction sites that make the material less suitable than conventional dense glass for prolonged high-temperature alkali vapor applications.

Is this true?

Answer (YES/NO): NO